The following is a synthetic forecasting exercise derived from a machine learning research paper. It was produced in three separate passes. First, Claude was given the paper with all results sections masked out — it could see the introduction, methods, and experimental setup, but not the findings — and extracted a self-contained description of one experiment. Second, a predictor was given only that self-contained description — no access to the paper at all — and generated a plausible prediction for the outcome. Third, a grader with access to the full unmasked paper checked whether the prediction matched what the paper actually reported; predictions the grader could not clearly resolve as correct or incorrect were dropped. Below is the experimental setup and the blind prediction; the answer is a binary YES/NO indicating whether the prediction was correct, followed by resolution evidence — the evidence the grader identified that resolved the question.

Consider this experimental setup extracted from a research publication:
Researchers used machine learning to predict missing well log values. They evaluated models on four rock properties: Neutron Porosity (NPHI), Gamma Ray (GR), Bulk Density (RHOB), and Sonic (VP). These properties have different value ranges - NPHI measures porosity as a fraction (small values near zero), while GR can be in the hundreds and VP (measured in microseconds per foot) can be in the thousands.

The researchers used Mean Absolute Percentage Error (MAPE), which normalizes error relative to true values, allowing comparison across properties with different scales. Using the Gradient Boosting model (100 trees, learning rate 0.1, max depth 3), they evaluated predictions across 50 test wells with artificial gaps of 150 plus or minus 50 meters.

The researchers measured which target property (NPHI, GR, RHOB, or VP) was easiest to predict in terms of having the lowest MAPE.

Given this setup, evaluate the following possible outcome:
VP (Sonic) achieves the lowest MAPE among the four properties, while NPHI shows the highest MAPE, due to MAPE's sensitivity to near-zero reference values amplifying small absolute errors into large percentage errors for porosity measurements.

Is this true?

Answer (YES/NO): NO